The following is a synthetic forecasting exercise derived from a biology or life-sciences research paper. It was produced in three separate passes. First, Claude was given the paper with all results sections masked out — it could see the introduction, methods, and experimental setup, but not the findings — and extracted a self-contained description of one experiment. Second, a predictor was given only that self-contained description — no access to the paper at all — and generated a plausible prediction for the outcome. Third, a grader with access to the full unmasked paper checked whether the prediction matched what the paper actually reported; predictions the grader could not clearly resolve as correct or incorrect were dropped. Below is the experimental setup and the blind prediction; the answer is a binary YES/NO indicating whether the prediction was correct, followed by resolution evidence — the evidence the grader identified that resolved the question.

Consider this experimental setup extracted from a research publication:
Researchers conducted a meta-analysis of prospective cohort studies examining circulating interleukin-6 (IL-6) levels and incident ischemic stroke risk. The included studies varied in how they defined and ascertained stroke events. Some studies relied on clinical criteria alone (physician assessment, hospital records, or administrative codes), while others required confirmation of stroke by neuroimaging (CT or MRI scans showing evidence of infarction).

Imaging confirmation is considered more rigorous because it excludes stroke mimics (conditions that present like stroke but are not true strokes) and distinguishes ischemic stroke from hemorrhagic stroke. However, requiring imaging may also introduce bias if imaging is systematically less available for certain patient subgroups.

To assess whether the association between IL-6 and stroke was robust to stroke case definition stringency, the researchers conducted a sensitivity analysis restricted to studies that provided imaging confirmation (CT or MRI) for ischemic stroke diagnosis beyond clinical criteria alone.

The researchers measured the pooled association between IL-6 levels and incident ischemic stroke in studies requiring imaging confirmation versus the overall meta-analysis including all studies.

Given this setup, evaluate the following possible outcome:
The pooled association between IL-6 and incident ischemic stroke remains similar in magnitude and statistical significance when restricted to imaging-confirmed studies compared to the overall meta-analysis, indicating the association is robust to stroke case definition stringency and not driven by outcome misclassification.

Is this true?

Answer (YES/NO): YES